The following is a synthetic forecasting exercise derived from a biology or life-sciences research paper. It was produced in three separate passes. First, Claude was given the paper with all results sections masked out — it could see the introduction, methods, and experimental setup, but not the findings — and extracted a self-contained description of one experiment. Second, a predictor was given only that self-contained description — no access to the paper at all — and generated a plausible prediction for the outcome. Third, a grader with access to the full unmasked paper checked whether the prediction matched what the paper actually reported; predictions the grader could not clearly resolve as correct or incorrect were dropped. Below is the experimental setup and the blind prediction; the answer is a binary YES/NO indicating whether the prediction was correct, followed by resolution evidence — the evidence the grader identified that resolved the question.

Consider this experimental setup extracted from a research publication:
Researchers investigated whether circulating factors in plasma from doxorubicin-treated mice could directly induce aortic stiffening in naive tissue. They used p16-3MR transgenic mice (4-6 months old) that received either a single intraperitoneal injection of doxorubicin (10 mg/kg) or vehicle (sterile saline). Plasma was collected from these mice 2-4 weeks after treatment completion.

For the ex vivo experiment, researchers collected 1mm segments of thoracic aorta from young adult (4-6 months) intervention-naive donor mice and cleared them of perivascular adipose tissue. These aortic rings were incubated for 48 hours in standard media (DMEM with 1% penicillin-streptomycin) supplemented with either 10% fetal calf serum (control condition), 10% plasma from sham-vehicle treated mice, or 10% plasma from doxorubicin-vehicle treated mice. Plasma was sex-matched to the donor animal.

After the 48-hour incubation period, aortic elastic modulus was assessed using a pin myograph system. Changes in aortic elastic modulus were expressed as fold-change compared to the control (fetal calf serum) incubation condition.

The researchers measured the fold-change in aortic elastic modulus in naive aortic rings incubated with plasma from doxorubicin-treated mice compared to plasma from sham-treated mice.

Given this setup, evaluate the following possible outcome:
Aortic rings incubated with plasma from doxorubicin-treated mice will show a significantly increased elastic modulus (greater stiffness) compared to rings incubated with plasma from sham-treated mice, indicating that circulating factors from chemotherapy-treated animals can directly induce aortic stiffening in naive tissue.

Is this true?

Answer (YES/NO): YES